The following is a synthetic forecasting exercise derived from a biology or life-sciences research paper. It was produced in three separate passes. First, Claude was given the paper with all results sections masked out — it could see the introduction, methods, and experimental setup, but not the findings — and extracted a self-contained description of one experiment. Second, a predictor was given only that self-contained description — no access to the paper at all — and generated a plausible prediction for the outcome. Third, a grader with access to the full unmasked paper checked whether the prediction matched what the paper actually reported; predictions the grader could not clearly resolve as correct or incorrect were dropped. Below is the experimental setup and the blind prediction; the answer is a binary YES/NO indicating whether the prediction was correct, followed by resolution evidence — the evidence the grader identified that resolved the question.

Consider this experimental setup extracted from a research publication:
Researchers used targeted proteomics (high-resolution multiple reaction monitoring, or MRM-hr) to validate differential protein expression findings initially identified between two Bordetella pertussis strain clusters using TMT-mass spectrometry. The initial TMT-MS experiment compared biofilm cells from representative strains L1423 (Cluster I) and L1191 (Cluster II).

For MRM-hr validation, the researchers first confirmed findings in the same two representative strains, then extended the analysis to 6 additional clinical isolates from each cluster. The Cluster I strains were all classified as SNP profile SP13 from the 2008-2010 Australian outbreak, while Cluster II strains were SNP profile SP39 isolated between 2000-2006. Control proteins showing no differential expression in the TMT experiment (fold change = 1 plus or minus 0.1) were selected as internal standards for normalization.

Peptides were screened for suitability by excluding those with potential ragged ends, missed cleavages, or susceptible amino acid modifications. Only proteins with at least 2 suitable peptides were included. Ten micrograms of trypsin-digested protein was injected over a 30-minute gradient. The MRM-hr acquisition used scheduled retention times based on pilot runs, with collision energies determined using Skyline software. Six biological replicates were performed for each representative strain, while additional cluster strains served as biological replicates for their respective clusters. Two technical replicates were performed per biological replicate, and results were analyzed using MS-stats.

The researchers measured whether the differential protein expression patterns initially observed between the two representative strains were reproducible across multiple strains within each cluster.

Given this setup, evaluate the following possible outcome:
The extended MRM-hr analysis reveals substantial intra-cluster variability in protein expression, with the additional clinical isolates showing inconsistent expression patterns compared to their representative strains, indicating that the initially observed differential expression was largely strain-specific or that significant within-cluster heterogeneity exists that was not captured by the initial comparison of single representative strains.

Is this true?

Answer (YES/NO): YES